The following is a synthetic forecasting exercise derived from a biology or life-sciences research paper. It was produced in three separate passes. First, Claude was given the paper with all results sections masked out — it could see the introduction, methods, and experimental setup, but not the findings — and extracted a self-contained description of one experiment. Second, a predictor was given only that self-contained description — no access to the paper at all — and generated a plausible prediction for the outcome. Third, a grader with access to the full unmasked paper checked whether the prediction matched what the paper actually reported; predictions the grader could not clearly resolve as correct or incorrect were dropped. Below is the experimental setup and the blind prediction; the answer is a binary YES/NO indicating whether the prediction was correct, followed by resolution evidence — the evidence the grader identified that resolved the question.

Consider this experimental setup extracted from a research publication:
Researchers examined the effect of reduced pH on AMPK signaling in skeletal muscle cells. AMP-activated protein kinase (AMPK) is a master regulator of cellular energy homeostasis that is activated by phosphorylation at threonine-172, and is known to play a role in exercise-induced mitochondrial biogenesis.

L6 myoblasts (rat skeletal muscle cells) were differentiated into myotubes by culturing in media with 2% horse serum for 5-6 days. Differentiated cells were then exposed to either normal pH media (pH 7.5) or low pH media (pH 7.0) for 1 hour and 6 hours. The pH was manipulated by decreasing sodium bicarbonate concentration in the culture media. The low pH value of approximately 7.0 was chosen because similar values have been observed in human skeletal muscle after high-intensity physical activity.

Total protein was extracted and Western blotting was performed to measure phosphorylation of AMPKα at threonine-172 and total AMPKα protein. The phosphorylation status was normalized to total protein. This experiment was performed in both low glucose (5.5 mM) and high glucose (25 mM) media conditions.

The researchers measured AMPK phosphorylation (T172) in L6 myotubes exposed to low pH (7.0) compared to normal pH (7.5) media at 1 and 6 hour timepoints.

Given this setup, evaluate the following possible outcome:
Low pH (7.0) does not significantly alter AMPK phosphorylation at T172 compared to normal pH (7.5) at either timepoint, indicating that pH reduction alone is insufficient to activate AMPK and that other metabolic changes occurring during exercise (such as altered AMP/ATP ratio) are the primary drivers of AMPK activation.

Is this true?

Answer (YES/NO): NO